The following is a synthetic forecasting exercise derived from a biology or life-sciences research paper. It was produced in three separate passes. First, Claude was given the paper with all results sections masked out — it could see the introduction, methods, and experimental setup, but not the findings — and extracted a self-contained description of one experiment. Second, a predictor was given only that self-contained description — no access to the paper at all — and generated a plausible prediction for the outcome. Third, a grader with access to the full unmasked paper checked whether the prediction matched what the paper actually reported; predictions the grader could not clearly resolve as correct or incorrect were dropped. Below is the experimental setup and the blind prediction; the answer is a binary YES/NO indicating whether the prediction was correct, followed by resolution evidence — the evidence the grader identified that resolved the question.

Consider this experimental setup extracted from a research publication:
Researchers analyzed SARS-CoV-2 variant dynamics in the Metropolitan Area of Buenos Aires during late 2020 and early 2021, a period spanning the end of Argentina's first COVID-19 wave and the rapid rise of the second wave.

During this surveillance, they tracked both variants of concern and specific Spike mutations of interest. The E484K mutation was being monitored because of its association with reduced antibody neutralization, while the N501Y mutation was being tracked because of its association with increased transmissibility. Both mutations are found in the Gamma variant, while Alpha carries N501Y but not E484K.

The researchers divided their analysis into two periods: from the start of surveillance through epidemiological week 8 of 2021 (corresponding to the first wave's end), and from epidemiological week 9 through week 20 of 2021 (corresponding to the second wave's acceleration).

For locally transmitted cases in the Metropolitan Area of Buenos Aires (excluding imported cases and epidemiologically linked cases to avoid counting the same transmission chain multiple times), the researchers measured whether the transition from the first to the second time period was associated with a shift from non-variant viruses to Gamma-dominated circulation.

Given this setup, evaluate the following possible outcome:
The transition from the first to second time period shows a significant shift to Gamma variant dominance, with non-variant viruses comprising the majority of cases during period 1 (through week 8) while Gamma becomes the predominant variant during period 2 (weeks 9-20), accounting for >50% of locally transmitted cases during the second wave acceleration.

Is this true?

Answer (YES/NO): NO